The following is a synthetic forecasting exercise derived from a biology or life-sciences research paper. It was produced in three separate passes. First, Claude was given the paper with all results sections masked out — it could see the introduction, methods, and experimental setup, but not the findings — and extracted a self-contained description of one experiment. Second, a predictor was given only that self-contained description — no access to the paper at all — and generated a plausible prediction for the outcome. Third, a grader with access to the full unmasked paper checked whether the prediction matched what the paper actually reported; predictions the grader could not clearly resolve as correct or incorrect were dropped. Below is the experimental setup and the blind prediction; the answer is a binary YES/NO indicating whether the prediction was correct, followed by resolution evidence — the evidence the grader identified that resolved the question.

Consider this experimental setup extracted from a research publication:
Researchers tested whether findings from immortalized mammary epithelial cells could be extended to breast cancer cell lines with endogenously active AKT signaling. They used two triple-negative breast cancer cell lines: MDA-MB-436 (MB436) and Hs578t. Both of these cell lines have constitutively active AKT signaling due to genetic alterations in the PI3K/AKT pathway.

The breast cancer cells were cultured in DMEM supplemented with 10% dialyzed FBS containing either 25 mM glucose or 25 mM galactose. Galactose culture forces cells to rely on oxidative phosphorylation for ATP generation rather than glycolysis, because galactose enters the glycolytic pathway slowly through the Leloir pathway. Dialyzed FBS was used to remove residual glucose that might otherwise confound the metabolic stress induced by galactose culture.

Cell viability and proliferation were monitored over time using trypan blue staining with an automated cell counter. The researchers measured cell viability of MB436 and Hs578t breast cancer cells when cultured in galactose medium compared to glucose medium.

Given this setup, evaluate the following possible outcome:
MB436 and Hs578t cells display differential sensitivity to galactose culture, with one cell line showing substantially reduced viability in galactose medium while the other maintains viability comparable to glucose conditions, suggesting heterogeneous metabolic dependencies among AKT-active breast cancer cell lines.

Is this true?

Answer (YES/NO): NO